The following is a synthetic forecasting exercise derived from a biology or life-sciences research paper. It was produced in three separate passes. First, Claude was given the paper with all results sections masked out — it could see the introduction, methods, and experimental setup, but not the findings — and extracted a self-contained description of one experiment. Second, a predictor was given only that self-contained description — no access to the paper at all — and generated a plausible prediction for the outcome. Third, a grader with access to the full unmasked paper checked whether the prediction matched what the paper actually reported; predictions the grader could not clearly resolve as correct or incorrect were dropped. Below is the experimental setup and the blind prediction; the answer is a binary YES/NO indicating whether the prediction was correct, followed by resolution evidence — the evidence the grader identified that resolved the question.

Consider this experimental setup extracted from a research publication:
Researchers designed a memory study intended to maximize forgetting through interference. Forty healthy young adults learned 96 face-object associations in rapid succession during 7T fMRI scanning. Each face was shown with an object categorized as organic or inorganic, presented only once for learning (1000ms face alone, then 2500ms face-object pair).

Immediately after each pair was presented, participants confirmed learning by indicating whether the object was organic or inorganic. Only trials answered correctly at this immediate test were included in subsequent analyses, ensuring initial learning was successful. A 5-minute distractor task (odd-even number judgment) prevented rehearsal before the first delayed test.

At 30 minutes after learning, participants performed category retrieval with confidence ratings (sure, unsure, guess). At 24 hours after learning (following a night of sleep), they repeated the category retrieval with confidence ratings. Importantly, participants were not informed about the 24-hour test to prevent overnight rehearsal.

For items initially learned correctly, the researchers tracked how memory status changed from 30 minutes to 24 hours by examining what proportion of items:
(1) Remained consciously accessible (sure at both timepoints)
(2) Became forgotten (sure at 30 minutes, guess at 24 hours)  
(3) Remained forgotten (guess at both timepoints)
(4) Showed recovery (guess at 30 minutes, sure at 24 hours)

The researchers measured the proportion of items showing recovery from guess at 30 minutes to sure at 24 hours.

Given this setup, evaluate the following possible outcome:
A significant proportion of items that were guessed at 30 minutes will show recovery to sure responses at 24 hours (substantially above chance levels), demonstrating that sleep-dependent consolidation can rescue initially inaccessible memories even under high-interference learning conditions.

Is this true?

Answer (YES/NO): NO